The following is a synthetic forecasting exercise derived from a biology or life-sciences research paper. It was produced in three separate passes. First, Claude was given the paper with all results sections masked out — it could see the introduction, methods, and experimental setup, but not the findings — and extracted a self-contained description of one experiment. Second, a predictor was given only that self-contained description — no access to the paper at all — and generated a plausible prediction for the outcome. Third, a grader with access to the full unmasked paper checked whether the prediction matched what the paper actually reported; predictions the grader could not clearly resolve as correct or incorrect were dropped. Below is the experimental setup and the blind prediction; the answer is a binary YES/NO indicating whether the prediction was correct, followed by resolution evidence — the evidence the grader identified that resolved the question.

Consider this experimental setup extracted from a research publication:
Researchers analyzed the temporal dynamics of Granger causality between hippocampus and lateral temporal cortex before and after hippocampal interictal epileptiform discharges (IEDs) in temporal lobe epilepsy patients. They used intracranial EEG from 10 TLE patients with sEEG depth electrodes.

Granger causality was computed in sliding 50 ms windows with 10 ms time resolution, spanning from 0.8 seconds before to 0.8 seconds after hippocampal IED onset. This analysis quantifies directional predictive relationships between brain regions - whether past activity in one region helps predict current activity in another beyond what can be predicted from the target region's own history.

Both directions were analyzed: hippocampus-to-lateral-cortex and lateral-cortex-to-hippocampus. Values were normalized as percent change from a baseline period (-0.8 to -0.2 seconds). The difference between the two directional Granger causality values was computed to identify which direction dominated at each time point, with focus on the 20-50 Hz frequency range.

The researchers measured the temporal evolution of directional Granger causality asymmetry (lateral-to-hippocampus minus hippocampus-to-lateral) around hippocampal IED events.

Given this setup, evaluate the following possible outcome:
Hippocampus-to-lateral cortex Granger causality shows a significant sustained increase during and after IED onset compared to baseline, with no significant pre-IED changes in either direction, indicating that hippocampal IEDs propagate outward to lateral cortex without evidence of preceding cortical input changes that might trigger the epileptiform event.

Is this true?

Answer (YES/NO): NO